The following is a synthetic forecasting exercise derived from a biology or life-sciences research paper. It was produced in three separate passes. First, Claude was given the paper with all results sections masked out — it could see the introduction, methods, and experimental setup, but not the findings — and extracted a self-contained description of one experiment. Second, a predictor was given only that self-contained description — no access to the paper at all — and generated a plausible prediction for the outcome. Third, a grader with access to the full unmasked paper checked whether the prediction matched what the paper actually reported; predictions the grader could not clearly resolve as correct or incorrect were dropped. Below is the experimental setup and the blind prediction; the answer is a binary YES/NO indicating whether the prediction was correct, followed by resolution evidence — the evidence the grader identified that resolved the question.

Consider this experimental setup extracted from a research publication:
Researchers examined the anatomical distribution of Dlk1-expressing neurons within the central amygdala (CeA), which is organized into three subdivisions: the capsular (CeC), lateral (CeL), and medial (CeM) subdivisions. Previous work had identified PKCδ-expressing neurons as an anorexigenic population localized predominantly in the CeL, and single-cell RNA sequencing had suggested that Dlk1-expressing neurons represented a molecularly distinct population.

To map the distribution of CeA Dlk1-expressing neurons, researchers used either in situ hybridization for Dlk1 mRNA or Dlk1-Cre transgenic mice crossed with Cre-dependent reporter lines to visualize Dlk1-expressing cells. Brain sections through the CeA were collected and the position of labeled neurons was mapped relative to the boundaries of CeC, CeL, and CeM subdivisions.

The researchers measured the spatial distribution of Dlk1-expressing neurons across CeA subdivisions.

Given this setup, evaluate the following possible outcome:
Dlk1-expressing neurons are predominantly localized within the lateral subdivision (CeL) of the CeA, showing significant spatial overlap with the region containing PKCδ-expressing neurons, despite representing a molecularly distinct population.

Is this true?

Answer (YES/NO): NO